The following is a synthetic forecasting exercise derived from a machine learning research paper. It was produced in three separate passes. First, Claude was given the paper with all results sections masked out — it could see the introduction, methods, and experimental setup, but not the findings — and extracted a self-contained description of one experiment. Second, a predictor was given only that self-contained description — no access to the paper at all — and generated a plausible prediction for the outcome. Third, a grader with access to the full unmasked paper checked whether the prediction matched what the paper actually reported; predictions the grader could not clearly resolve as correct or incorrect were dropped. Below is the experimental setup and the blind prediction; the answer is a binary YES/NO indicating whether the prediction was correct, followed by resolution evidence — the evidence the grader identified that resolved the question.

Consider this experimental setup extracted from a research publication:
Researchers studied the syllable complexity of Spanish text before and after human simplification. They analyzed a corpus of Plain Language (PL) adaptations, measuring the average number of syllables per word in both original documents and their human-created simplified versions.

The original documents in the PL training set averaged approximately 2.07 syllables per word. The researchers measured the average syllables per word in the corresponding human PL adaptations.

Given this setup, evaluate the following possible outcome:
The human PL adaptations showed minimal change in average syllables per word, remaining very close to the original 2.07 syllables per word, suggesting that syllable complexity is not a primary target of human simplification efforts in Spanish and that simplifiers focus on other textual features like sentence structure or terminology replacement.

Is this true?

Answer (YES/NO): YES